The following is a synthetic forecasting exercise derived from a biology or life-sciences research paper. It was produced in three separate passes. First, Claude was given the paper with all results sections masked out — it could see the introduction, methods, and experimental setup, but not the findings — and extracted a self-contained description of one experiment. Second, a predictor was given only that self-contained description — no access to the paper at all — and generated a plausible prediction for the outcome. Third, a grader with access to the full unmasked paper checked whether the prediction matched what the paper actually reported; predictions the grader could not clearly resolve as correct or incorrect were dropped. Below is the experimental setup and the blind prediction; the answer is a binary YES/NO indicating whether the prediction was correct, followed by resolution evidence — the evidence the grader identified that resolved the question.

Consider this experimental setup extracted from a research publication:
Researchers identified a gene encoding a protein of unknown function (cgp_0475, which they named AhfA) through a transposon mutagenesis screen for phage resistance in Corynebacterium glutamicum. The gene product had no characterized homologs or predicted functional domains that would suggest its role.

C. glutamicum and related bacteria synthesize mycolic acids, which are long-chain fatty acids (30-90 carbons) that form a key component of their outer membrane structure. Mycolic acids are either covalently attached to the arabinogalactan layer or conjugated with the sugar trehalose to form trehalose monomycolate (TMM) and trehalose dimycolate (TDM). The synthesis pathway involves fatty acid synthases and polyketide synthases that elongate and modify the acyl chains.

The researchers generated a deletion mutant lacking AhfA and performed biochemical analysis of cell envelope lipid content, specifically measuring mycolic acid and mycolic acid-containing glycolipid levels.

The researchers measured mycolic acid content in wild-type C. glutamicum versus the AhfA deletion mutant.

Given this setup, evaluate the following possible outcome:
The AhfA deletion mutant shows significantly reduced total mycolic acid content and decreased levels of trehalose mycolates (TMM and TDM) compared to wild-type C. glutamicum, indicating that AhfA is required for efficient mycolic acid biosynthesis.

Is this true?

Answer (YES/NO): YES